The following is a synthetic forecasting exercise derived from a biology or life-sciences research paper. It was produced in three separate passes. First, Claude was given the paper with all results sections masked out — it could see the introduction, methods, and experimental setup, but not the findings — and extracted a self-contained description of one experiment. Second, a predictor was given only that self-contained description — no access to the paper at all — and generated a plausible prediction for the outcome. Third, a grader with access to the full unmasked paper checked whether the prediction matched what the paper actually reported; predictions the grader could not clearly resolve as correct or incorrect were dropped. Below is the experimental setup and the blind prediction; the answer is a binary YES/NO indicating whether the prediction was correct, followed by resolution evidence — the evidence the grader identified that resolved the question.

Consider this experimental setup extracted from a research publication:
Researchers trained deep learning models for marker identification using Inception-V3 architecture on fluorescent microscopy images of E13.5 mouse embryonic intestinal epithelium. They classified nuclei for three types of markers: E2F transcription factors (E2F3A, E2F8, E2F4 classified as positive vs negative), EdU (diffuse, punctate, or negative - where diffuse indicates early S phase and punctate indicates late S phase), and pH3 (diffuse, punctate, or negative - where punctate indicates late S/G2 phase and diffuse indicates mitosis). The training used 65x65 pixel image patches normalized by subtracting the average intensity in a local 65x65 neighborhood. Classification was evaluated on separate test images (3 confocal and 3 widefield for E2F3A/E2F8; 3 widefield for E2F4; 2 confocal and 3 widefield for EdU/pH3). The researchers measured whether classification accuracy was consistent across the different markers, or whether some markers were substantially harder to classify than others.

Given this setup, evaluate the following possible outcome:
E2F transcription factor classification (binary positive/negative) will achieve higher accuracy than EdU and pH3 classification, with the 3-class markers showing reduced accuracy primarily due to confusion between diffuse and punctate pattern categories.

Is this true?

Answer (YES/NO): NO